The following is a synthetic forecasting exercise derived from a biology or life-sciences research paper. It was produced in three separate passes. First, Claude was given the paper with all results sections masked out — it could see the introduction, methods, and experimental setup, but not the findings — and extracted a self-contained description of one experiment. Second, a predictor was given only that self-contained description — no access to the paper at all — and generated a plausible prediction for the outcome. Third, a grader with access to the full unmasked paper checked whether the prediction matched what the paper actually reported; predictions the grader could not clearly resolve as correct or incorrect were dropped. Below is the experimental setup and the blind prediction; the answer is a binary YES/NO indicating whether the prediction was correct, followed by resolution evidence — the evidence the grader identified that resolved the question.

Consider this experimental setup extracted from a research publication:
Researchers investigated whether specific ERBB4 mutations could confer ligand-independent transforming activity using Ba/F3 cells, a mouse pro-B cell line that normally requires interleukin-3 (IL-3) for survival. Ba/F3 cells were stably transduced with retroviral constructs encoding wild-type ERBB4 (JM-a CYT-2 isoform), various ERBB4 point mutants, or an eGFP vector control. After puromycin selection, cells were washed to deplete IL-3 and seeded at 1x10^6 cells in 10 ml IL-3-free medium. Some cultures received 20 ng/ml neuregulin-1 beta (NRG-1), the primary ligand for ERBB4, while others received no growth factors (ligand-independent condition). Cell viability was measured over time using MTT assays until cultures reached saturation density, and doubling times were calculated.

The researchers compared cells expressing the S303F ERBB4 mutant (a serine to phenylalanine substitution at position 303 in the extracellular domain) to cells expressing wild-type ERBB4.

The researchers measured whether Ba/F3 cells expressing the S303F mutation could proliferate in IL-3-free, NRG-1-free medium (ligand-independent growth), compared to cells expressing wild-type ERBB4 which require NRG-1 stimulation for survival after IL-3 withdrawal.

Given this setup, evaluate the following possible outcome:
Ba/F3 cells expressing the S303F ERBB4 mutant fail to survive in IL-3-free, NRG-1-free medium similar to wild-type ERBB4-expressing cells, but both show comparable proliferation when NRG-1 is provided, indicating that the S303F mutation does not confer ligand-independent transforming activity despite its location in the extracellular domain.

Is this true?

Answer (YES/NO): NO